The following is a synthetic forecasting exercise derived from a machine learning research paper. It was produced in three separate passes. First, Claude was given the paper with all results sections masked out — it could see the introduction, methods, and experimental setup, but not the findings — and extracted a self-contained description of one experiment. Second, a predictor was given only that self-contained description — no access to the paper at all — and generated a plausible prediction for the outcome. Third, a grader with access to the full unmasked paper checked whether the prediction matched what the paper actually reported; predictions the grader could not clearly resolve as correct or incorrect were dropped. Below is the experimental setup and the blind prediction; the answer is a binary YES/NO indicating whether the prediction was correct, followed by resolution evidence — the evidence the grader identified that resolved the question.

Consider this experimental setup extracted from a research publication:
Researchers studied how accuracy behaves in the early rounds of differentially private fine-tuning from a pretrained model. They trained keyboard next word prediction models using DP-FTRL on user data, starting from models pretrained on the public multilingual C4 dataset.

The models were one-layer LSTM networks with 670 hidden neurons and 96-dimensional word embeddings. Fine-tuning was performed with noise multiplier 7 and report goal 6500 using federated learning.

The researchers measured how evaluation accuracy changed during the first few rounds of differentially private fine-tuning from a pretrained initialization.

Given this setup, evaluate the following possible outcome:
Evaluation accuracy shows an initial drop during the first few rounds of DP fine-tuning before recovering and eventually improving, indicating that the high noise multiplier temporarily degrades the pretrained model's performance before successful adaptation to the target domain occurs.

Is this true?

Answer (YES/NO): YES